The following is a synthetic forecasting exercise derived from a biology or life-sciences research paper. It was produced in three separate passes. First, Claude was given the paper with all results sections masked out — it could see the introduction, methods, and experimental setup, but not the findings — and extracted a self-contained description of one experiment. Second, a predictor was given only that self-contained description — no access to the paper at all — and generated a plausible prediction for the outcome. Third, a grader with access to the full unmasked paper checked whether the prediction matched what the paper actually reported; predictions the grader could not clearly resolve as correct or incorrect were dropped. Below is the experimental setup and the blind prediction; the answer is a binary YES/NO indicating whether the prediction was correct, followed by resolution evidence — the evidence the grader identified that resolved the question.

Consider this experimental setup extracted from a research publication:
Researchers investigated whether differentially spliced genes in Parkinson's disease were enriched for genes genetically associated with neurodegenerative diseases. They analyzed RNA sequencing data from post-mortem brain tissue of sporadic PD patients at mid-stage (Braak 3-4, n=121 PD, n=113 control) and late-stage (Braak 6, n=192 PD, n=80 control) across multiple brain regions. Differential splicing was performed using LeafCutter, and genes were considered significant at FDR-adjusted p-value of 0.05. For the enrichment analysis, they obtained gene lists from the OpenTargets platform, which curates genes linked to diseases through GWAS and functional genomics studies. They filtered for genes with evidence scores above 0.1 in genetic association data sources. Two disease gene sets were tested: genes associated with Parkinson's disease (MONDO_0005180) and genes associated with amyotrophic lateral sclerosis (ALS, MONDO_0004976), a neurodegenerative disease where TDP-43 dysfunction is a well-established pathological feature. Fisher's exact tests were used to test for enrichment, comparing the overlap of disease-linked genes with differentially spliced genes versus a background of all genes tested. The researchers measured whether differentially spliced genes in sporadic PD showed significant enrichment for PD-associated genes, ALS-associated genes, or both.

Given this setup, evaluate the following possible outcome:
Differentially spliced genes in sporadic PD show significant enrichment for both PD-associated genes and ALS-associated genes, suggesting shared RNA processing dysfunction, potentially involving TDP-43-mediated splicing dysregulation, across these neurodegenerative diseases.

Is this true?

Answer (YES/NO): YES